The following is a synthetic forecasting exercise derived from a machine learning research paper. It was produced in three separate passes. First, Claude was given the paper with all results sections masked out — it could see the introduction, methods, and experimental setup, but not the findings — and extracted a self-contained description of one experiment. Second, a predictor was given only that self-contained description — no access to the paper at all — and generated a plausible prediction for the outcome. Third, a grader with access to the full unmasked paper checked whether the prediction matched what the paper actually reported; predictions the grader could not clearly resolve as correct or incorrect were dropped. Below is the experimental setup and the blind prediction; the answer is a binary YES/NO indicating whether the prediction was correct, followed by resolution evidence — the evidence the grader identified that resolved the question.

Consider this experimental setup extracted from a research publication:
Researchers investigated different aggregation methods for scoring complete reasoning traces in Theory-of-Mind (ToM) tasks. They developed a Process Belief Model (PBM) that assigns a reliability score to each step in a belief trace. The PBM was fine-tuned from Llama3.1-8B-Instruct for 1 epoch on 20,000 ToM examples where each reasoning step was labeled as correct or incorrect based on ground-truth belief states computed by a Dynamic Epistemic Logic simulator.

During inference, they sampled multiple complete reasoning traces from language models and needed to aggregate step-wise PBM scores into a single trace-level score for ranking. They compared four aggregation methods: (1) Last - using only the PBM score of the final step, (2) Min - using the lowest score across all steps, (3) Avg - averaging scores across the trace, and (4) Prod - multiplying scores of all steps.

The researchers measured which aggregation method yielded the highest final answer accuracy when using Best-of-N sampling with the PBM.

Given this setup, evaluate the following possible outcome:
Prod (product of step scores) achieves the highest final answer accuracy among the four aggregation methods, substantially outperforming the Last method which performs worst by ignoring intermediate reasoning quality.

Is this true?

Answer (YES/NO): NO